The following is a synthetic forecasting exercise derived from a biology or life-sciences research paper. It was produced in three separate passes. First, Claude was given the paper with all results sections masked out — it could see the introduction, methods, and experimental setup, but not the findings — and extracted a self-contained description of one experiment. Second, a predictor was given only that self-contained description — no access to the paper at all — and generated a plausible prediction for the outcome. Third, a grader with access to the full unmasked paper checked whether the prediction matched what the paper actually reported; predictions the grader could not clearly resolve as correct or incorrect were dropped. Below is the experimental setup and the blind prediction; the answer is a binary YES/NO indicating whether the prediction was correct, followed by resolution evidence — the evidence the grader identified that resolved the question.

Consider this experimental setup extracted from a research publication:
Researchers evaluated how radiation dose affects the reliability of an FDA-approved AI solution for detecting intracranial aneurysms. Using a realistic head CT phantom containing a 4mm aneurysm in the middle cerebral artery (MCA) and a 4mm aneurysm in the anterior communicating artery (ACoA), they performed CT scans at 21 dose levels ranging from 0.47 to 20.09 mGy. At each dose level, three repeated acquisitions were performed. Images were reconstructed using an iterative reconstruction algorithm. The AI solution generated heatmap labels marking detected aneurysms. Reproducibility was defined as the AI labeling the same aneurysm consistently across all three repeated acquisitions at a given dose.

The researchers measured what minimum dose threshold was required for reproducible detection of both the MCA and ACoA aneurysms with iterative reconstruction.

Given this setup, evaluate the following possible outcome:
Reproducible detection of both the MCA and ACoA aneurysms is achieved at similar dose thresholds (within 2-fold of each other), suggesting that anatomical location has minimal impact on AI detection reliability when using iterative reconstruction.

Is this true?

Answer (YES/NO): NO